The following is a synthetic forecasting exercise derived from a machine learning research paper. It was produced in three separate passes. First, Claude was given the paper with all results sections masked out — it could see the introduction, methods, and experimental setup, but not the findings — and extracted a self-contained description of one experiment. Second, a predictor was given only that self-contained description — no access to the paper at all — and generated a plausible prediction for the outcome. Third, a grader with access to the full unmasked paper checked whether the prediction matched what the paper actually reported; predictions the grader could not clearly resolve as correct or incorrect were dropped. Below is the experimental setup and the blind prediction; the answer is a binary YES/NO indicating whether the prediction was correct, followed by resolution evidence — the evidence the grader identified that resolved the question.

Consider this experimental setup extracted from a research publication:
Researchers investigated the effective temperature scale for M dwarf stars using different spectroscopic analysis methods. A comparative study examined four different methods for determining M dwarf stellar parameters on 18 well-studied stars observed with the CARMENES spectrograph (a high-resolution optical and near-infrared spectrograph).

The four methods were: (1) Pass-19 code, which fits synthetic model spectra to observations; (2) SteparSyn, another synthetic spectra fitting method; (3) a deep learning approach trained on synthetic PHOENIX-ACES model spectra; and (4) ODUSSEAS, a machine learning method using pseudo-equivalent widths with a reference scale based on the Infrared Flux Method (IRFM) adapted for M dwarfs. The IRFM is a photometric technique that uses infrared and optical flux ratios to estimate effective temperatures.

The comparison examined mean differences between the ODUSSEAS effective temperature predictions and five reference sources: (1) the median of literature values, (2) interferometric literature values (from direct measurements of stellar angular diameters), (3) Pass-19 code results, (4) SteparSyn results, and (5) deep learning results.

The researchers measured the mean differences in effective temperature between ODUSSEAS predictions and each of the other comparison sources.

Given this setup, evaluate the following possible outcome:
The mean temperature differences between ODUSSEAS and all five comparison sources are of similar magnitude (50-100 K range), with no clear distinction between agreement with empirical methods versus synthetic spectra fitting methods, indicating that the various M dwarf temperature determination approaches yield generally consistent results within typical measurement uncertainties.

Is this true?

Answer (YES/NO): NO